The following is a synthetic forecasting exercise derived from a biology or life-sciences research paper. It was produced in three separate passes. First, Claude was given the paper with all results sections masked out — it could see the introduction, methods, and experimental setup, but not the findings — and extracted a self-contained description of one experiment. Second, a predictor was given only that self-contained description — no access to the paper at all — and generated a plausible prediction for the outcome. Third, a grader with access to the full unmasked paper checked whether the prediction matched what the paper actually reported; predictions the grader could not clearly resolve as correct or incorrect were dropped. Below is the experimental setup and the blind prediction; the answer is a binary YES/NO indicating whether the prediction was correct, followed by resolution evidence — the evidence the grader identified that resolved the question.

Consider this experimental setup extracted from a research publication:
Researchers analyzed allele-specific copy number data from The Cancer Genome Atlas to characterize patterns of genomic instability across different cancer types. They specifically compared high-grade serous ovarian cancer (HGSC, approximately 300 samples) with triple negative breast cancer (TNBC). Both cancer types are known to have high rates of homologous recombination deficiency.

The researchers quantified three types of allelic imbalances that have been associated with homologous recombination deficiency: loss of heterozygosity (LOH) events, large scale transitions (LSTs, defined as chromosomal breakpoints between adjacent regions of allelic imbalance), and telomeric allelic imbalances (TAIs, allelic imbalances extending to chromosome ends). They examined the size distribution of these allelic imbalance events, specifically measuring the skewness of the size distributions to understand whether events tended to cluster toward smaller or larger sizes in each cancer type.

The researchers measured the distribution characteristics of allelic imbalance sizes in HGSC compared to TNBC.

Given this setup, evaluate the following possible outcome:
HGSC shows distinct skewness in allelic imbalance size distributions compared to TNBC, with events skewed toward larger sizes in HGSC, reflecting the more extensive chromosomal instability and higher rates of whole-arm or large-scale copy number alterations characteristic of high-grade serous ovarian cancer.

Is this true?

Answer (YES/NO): NO